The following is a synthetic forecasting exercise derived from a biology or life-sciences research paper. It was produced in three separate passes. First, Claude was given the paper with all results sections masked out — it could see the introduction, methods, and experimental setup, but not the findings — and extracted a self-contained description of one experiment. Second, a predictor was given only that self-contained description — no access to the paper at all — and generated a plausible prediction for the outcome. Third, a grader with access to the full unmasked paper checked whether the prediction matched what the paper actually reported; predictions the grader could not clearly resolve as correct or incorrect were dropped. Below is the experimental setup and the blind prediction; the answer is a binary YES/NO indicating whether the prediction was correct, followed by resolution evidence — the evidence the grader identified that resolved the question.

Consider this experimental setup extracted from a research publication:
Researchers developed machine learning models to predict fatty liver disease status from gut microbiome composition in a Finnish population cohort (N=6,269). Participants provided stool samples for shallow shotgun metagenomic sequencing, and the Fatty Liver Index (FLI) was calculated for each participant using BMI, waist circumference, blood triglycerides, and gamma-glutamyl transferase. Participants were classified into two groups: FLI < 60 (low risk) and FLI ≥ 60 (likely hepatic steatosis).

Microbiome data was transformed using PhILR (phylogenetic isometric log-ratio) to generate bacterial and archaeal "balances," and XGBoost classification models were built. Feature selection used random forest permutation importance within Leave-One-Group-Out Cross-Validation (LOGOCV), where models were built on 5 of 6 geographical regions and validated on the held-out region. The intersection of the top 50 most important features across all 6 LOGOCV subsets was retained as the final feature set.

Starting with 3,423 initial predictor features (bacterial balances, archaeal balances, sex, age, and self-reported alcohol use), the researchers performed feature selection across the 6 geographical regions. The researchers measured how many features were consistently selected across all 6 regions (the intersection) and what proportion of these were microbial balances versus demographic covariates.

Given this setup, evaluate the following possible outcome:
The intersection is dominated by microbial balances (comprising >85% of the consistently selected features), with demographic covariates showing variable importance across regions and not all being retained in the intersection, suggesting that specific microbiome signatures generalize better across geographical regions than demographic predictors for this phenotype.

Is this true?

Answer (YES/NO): NO